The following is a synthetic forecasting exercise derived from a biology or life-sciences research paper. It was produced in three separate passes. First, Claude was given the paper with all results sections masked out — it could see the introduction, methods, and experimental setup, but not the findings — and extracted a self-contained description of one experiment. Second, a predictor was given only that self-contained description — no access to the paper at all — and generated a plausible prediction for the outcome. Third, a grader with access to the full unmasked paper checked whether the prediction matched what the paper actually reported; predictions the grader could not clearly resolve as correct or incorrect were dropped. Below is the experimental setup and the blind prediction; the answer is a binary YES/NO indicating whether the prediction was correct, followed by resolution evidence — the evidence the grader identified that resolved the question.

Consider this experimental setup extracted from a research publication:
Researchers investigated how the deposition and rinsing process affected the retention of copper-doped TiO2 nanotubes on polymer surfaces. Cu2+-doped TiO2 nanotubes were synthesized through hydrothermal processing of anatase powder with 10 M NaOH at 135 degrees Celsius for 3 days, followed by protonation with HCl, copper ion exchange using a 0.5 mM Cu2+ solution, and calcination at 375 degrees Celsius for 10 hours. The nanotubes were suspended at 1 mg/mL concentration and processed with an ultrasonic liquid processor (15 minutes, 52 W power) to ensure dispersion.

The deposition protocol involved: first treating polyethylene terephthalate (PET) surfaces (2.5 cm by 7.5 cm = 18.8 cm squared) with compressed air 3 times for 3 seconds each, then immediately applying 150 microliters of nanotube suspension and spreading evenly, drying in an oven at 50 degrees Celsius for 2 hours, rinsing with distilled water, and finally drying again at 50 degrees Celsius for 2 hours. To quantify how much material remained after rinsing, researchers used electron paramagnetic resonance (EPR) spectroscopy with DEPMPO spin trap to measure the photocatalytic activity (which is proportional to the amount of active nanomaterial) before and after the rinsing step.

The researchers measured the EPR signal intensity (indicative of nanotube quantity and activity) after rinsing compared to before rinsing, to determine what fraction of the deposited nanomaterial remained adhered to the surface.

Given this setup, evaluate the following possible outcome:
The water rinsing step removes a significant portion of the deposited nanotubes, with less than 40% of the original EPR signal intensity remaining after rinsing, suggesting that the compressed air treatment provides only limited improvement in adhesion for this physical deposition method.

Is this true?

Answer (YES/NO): YES